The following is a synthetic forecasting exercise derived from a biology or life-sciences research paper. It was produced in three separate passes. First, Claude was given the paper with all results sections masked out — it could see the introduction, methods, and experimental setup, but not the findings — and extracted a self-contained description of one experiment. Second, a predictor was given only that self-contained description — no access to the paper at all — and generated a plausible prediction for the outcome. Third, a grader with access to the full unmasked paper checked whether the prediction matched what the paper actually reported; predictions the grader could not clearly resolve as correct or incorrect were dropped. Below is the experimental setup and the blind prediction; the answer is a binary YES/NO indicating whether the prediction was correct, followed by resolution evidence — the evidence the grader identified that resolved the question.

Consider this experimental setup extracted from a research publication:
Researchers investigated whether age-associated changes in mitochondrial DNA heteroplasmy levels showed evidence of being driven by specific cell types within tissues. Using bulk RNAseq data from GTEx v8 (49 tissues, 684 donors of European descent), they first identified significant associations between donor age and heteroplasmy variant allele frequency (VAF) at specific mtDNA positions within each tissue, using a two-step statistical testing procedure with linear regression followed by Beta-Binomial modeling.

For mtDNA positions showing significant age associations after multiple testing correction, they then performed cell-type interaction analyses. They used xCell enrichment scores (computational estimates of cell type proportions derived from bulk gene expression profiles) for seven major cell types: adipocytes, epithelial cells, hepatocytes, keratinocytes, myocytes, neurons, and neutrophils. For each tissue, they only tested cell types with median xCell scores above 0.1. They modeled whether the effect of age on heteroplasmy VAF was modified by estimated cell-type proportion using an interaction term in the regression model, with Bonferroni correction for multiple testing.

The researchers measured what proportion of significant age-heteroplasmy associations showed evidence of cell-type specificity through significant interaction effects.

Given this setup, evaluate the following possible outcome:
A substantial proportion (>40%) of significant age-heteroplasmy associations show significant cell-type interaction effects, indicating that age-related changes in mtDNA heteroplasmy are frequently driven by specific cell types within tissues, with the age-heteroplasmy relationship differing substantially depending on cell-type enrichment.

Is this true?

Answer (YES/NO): NO